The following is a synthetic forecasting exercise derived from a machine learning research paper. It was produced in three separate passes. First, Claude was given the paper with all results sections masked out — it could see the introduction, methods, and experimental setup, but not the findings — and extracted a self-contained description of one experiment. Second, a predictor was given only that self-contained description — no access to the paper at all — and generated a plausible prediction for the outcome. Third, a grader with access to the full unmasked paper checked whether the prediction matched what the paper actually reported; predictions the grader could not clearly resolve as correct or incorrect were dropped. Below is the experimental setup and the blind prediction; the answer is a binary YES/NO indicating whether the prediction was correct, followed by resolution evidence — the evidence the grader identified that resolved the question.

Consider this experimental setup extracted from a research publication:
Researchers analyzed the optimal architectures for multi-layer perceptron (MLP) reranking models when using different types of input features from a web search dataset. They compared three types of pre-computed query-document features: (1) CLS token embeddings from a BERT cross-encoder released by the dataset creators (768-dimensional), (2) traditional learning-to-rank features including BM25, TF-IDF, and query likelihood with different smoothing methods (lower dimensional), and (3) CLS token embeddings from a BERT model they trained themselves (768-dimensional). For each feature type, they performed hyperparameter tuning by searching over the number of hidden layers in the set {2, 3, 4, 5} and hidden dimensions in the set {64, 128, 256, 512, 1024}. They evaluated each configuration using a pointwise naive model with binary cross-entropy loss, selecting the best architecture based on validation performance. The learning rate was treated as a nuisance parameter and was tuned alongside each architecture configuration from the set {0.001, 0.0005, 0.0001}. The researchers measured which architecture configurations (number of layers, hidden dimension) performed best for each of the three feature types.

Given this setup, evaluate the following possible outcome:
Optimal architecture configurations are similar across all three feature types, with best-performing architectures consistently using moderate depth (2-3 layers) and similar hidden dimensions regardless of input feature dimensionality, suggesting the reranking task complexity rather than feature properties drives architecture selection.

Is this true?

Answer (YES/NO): NO